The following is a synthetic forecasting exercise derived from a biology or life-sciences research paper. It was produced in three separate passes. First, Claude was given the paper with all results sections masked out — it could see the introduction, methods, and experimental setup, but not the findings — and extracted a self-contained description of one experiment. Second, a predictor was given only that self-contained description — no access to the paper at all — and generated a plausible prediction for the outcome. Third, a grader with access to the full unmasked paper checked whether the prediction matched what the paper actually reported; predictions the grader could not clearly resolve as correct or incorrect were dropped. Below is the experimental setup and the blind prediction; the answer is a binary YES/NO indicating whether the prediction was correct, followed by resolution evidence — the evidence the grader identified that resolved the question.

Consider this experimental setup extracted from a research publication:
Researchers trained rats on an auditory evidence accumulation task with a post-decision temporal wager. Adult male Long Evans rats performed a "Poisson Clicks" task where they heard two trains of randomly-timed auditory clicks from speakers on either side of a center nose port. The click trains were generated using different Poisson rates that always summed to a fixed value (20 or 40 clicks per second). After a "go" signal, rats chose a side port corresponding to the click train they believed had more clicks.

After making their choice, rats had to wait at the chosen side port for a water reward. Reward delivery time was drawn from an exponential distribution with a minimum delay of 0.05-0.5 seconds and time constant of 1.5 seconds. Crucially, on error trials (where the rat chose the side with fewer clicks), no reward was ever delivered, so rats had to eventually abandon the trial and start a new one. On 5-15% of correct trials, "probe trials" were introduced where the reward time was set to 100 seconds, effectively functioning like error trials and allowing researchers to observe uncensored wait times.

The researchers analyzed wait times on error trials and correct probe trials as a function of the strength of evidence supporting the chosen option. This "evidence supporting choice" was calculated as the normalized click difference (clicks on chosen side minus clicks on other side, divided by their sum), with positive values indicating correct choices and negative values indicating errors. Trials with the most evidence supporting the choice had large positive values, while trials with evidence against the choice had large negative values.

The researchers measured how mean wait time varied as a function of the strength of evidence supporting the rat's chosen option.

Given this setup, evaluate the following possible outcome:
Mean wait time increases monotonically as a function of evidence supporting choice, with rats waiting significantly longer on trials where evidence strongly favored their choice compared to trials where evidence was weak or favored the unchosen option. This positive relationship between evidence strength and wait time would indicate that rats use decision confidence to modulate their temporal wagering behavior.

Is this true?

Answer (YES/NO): YES